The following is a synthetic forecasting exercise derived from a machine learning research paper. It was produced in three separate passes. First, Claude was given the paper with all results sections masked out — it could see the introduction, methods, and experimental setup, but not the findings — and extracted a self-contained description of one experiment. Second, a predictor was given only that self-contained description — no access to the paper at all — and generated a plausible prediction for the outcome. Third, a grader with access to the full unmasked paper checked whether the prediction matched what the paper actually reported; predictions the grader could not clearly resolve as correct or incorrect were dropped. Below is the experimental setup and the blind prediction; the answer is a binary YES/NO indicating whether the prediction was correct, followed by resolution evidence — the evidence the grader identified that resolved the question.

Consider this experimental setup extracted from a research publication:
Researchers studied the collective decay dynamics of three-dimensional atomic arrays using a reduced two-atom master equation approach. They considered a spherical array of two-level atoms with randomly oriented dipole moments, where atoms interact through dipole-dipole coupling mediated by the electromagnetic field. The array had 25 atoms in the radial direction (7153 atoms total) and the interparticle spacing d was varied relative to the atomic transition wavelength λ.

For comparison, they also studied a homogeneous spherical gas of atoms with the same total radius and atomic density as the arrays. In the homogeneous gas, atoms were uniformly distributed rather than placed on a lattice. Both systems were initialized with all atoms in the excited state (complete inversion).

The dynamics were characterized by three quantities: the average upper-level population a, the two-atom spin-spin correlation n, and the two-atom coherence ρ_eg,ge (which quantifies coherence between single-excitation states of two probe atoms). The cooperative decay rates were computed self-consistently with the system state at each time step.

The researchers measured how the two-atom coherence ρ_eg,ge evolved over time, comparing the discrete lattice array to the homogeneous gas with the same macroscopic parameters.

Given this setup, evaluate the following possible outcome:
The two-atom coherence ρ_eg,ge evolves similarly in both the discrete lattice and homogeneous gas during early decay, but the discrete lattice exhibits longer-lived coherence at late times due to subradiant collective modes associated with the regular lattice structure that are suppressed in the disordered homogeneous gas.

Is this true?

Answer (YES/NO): NO